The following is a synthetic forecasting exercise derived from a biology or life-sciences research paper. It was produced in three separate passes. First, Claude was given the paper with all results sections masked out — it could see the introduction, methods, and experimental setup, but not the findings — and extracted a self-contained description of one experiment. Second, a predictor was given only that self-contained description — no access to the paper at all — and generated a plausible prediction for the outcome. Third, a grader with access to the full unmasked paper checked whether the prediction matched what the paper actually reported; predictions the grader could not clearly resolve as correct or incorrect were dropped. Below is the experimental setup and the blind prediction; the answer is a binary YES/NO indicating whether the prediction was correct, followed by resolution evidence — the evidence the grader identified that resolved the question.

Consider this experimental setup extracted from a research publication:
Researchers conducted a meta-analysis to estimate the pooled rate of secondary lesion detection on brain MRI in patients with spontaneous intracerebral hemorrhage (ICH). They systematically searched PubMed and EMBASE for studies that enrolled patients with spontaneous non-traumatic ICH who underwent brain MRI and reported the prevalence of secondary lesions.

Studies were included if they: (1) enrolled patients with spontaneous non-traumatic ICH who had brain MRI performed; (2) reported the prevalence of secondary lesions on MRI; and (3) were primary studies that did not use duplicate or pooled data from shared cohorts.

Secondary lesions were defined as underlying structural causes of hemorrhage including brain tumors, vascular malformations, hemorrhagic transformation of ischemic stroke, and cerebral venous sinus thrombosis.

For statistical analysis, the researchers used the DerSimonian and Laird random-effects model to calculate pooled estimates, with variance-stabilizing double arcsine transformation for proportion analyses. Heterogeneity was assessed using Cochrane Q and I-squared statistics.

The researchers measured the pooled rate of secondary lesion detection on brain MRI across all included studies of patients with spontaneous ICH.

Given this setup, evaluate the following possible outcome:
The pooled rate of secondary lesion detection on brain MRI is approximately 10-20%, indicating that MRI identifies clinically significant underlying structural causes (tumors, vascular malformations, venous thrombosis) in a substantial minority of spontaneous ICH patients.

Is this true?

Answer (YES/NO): YES